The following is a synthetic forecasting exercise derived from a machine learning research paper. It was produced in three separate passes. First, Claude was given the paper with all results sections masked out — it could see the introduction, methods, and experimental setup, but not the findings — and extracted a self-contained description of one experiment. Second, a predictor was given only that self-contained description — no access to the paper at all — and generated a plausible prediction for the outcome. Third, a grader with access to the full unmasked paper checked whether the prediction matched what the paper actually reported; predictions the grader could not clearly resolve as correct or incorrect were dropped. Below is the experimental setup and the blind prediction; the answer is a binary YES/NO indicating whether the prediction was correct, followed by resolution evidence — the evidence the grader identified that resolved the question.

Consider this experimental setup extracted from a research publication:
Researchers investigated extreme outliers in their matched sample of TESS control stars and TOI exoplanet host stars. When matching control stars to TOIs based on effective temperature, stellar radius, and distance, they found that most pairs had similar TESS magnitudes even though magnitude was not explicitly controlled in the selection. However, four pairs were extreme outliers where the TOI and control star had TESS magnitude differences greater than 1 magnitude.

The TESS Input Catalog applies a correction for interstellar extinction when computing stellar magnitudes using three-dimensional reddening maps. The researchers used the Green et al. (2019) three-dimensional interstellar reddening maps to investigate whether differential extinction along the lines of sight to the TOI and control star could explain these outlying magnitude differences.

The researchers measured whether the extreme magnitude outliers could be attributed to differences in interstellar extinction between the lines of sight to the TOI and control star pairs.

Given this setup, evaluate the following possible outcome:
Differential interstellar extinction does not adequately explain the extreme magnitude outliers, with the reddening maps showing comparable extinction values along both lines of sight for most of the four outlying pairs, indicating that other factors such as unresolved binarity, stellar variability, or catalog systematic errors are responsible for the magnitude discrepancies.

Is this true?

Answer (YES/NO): NO